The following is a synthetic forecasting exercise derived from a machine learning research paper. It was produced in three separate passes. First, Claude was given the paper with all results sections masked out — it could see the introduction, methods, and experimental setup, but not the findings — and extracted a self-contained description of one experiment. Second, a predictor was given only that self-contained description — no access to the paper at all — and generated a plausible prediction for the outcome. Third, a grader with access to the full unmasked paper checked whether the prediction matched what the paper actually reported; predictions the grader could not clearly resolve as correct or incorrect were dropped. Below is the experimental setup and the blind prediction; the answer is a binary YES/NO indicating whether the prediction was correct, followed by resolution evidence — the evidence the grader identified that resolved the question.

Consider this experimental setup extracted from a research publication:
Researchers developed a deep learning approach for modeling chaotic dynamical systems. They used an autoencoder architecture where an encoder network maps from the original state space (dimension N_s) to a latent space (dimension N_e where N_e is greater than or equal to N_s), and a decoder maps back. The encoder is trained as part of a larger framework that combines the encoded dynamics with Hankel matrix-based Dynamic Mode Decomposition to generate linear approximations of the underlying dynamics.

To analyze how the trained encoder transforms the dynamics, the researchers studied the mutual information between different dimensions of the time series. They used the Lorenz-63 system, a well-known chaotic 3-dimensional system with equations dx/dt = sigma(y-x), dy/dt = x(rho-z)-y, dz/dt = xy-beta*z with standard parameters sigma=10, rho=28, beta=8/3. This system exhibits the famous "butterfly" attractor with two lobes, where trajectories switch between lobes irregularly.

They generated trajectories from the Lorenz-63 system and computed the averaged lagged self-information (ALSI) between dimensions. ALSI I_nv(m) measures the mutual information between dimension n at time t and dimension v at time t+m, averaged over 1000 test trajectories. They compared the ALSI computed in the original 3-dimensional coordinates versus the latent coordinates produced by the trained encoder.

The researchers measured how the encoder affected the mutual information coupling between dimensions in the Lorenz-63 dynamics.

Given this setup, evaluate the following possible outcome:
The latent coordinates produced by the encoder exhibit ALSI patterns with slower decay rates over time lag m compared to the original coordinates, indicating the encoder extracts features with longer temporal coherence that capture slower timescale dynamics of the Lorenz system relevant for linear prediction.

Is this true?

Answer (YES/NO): NO